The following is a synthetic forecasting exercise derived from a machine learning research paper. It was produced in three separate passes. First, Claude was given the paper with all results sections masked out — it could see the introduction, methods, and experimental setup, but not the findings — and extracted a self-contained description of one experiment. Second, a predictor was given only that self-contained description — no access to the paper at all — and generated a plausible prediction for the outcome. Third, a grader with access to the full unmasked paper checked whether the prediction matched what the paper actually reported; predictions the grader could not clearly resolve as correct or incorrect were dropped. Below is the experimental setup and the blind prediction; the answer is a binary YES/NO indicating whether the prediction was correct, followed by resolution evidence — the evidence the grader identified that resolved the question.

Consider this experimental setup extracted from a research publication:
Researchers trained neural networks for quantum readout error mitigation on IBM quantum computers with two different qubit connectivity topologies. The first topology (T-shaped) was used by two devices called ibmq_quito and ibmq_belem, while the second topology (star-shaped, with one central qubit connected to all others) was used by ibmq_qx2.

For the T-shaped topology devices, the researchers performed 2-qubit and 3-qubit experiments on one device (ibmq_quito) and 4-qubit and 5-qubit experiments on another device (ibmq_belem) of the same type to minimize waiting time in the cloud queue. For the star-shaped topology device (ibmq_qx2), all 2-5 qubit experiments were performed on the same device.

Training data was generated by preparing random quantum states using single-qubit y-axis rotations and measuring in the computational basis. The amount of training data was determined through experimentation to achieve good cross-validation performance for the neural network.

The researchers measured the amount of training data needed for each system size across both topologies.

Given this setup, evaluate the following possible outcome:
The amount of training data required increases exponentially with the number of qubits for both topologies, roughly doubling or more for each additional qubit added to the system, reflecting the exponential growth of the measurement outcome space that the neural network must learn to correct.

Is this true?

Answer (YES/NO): NO